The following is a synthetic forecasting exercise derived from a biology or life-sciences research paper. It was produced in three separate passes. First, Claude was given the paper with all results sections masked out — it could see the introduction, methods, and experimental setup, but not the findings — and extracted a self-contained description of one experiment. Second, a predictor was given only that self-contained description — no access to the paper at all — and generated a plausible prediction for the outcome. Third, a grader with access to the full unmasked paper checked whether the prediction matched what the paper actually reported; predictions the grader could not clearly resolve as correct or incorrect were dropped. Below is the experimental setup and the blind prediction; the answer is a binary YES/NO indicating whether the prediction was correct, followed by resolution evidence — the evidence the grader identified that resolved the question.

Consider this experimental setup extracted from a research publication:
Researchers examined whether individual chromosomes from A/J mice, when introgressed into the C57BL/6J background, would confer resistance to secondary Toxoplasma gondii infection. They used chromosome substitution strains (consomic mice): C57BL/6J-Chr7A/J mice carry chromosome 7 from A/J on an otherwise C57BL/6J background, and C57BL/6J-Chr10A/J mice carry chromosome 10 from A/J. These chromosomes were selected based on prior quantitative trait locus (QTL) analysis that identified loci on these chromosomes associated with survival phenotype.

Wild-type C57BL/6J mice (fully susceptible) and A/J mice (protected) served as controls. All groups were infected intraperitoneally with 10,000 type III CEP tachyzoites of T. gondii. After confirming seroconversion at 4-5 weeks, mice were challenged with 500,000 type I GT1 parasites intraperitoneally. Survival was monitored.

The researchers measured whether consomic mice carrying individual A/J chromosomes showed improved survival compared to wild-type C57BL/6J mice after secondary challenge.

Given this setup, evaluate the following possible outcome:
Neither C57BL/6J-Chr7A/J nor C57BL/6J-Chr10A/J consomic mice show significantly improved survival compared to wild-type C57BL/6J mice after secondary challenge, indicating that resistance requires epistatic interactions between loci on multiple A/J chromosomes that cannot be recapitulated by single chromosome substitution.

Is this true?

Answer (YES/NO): NO